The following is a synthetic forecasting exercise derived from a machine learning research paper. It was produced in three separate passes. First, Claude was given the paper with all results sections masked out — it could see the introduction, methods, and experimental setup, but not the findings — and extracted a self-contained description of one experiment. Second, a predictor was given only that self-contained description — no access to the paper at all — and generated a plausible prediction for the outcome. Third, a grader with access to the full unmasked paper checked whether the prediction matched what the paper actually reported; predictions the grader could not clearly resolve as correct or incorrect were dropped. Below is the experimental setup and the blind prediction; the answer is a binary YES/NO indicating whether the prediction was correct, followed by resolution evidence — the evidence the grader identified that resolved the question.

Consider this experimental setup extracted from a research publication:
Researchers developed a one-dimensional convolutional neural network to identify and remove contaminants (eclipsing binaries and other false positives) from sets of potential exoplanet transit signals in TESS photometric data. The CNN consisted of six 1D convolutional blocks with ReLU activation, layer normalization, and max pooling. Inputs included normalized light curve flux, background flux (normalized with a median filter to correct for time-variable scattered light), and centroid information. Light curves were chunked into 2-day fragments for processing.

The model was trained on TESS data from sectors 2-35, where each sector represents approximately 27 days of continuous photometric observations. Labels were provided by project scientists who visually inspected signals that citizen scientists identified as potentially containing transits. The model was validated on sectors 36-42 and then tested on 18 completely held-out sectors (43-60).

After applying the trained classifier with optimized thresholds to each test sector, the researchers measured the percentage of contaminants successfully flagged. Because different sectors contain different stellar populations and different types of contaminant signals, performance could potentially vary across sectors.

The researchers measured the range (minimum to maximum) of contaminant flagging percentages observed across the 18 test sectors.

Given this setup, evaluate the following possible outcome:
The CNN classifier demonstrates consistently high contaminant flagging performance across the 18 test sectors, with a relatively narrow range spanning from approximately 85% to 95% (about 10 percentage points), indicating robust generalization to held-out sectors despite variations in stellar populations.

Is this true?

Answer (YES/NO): NO